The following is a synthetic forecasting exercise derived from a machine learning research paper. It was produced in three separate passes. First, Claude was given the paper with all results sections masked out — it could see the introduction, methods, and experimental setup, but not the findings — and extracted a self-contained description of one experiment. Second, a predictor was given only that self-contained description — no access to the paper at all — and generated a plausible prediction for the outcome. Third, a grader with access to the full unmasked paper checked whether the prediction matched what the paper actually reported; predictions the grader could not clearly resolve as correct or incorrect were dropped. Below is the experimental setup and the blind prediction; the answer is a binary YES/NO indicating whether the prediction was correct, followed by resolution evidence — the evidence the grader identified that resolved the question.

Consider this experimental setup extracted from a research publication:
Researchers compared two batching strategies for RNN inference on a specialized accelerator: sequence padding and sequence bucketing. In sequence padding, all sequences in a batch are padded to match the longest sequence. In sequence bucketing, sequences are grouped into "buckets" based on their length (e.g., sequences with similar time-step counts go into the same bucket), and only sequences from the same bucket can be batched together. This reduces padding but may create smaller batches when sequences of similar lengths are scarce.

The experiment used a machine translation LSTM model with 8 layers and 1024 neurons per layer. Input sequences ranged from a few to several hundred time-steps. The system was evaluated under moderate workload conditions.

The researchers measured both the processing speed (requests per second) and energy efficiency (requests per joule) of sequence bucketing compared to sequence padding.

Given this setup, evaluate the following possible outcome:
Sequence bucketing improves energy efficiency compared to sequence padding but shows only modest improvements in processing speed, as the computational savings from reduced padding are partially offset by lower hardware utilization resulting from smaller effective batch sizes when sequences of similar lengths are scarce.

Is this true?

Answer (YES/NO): NO